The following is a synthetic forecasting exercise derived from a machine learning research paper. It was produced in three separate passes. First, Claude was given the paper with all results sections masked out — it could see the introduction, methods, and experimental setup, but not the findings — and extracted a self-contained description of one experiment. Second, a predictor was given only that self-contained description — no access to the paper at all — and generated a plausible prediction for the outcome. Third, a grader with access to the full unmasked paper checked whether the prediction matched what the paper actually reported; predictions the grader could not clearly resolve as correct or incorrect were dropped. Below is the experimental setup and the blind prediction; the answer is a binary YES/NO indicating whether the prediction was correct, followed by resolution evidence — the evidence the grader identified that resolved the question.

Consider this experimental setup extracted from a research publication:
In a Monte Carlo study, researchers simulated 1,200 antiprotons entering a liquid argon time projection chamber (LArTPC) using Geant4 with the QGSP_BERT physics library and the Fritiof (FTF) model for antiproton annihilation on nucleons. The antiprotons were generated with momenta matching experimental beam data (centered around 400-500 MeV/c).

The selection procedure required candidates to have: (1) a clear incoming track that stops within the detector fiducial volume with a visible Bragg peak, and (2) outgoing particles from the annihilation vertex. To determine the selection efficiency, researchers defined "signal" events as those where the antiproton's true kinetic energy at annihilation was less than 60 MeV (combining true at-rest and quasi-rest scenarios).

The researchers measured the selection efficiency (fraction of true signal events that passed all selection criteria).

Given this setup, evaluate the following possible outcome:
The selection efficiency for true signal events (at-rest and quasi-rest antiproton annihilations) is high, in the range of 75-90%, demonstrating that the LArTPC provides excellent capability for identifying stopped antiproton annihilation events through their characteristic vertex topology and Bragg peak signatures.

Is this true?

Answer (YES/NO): NO